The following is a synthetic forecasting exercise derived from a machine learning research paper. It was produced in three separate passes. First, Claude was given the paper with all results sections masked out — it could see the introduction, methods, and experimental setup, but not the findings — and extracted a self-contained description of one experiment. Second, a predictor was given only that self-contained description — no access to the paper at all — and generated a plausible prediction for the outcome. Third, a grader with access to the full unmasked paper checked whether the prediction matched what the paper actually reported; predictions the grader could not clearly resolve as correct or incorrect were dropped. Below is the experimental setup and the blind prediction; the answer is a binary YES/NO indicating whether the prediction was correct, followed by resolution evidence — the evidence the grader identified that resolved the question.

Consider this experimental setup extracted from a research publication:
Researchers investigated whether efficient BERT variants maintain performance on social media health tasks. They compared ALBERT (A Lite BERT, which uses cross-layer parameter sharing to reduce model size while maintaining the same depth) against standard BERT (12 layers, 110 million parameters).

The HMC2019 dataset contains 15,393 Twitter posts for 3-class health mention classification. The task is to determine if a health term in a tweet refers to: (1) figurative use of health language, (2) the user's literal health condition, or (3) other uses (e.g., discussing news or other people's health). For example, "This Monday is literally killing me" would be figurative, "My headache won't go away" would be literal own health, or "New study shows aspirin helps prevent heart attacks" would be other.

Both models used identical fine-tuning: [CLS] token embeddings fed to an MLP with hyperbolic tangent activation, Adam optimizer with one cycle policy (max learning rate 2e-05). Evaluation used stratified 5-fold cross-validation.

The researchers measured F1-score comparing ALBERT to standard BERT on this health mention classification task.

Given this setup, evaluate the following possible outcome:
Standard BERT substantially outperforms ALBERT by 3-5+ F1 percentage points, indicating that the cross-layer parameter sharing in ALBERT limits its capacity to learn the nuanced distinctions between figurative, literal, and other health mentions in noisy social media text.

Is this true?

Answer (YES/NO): NO